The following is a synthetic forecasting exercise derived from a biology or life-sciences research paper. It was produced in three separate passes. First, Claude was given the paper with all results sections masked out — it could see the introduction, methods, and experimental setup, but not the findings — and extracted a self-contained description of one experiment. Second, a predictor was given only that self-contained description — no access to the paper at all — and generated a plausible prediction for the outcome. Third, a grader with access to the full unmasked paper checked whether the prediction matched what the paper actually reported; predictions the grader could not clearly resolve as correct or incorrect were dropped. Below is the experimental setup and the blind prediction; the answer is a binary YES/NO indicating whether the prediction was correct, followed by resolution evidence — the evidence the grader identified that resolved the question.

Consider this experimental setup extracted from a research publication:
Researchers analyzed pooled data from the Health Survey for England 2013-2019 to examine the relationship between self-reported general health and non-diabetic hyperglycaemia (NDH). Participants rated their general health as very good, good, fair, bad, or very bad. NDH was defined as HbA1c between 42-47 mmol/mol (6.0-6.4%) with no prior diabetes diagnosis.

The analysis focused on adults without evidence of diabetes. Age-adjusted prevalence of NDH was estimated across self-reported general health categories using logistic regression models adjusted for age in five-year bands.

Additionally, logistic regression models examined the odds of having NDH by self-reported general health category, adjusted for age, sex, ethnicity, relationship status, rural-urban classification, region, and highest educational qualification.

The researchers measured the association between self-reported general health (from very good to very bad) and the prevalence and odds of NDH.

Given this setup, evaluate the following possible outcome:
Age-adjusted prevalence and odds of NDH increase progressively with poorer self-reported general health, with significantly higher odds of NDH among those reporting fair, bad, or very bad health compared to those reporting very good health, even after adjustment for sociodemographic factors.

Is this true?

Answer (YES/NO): NO